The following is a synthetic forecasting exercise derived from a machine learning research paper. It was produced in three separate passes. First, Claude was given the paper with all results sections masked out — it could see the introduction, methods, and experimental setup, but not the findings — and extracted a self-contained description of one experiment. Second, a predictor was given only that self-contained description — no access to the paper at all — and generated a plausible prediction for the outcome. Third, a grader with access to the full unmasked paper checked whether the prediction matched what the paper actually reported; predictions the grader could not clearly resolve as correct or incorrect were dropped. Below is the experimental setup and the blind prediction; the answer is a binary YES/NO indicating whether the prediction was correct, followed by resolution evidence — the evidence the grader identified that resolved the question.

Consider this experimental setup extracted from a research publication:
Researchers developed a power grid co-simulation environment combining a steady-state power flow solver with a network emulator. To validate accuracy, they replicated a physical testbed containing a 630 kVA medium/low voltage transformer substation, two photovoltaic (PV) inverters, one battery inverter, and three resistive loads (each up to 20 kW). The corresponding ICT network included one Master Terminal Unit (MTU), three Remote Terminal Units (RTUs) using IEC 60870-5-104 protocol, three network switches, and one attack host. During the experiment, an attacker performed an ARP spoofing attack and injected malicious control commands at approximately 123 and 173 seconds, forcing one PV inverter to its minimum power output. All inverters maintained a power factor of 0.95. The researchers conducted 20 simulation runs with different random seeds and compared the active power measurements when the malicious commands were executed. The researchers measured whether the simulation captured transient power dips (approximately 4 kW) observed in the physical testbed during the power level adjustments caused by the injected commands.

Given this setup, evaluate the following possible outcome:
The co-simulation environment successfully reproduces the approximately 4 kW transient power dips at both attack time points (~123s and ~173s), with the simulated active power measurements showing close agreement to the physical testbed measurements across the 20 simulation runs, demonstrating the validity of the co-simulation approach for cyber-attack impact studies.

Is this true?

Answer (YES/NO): NO